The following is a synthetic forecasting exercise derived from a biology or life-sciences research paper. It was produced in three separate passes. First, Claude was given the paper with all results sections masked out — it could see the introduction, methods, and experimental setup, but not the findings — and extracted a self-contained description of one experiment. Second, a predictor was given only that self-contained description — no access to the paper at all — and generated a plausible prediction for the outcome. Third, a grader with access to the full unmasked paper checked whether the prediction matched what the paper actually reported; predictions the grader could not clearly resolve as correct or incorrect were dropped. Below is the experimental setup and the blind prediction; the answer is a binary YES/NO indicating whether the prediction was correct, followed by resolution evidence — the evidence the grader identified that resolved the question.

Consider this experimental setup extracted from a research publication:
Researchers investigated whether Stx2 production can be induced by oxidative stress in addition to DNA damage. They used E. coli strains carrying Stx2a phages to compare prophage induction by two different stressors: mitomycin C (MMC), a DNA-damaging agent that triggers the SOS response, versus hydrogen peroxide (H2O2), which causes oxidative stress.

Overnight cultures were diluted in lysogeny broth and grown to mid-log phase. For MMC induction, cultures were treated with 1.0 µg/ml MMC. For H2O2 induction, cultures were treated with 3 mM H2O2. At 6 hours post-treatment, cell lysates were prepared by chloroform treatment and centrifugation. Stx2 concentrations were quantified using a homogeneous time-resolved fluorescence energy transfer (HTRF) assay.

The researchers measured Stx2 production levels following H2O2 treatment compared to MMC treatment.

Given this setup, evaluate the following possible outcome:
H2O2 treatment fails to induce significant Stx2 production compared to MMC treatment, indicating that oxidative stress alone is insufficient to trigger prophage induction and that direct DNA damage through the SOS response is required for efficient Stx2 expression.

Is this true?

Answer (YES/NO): NO